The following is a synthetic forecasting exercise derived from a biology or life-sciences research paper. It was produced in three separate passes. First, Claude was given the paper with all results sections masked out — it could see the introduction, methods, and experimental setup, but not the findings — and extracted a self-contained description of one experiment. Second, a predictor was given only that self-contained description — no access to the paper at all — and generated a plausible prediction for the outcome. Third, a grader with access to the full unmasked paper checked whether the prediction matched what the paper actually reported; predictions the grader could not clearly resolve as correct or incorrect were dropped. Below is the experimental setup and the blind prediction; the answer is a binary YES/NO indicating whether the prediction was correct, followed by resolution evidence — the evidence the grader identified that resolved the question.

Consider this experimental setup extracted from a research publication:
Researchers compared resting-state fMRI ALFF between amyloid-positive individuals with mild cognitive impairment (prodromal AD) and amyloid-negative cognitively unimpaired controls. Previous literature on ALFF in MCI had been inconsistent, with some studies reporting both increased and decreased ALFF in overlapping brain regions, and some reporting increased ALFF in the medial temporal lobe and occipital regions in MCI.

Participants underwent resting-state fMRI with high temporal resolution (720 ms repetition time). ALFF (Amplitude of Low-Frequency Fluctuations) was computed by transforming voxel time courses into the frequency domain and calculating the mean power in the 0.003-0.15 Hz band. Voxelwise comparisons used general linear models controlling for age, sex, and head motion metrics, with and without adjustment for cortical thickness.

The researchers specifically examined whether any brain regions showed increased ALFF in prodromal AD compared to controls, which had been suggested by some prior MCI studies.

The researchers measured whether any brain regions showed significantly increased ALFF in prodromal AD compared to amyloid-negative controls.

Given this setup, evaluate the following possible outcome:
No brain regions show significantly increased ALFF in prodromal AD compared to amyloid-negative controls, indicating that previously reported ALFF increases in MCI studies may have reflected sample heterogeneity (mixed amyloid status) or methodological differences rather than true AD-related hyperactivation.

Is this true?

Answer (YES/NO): YES